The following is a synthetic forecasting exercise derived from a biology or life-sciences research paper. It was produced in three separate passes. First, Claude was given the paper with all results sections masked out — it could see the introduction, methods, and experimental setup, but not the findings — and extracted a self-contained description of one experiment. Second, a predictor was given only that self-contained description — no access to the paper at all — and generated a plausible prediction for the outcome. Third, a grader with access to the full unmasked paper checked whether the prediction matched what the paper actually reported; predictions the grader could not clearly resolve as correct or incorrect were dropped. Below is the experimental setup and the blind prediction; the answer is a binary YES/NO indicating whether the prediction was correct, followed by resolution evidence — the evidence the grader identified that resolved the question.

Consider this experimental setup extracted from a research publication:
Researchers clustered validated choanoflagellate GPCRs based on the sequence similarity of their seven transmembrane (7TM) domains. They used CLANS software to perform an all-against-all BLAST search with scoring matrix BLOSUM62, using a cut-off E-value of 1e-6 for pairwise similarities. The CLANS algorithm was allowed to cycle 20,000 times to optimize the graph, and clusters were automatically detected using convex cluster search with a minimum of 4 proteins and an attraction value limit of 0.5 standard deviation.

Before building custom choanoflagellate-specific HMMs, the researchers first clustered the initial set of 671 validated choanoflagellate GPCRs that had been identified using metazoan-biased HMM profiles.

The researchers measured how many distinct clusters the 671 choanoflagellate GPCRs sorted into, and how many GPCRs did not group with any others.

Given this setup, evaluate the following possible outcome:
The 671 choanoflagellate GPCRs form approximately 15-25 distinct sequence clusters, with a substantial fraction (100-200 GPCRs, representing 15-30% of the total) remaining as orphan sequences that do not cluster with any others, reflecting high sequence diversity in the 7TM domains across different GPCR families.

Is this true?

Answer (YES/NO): NO